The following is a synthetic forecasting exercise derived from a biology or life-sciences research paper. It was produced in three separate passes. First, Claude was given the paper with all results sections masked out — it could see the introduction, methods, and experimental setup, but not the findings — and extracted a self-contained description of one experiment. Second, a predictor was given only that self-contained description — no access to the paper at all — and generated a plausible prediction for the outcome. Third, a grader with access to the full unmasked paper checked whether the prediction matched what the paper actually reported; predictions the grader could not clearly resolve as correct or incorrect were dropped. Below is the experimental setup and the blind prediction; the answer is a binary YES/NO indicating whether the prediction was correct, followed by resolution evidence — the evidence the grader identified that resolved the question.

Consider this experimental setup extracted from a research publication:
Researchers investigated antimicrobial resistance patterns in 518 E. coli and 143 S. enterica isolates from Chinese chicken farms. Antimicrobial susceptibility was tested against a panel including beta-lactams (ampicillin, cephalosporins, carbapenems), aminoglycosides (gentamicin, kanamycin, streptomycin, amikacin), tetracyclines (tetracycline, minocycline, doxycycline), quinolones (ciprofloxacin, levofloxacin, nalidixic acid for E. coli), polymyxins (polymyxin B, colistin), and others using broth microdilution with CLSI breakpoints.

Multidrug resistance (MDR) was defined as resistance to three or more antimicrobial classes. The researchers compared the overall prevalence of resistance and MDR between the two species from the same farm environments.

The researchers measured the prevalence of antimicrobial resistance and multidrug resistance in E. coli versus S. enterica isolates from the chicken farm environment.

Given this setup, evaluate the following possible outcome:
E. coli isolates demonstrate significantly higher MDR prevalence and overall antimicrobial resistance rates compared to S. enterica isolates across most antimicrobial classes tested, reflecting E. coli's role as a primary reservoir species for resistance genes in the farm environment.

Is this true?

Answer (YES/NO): NO